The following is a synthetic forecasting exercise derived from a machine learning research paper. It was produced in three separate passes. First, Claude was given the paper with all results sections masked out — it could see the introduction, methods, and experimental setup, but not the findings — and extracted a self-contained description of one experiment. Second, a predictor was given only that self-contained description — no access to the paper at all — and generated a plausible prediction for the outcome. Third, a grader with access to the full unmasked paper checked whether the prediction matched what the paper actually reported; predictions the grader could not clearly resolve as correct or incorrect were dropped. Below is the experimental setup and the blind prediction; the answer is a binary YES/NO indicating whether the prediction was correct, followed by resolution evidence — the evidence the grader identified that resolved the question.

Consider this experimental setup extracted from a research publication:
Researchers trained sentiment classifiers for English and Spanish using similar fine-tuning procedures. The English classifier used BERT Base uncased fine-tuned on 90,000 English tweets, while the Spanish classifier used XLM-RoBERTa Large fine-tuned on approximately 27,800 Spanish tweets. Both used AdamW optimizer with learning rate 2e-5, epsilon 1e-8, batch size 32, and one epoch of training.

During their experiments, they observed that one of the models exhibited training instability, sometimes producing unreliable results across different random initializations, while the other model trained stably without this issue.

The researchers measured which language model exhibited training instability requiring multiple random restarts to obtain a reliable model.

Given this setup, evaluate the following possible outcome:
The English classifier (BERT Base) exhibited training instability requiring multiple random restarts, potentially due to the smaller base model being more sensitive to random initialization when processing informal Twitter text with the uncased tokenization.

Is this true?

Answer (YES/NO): NO